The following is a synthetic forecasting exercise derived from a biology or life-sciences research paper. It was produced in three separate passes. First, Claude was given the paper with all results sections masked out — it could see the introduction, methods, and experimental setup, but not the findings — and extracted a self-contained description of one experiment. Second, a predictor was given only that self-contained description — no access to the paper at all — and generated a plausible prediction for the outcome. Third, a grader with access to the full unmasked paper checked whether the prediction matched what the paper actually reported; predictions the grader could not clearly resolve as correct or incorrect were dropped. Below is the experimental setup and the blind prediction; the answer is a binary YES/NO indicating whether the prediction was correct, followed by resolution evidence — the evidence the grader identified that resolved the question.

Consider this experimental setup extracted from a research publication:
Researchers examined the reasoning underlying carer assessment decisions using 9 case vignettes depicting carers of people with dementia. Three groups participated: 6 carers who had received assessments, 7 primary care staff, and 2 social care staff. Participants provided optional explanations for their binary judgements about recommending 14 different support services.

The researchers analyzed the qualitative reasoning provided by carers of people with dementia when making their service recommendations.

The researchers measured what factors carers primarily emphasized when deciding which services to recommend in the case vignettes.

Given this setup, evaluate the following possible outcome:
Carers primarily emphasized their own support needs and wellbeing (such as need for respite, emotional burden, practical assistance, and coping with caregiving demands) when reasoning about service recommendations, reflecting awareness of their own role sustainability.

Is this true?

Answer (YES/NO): NO